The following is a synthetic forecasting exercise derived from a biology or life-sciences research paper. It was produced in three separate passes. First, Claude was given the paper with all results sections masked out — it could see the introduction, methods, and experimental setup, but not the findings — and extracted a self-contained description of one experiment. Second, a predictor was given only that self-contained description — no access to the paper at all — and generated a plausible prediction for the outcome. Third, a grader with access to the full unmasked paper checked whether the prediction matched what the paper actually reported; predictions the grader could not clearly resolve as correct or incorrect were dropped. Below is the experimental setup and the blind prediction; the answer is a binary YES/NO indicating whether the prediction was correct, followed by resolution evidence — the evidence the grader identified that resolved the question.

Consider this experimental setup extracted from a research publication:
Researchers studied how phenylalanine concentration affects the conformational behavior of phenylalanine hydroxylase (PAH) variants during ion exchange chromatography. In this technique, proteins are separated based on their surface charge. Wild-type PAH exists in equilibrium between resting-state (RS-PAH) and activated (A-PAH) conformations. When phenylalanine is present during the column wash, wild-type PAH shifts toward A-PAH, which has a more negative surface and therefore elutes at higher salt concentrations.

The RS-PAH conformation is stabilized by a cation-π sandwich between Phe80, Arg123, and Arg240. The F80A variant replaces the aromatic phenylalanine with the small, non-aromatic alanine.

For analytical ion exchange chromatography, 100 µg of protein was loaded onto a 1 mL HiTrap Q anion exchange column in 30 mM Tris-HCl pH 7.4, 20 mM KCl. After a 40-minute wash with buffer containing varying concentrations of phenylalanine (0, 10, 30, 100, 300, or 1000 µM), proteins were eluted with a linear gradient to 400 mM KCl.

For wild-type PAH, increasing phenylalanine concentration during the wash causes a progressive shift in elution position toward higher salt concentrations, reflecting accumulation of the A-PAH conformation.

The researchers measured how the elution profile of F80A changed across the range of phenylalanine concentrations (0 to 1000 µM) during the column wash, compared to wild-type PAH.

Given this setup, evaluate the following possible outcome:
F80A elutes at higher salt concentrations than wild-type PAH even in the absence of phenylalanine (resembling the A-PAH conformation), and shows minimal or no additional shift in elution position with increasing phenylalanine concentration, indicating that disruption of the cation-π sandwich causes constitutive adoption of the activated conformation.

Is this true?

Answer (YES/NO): NO